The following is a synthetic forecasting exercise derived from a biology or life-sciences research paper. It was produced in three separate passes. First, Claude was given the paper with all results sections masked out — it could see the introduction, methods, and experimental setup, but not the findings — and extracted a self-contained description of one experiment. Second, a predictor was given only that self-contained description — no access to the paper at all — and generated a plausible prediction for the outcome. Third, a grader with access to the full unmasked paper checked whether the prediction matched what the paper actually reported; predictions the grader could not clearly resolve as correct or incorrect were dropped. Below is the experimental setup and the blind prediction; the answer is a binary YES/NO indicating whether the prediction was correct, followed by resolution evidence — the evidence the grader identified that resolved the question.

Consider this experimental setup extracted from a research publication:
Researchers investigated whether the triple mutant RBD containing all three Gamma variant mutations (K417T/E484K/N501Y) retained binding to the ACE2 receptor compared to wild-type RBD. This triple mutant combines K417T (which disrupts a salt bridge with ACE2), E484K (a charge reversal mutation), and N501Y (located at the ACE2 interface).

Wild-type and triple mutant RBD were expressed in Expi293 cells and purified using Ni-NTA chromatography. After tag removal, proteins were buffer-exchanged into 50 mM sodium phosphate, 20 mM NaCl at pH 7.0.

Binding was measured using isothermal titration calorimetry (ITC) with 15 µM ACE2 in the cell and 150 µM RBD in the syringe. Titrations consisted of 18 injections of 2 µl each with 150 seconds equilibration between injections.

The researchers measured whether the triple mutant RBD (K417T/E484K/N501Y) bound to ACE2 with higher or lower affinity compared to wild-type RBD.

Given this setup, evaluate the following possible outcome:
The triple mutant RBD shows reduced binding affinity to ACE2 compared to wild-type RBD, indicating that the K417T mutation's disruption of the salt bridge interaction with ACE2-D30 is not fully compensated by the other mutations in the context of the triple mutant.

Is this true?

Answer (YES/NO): NO